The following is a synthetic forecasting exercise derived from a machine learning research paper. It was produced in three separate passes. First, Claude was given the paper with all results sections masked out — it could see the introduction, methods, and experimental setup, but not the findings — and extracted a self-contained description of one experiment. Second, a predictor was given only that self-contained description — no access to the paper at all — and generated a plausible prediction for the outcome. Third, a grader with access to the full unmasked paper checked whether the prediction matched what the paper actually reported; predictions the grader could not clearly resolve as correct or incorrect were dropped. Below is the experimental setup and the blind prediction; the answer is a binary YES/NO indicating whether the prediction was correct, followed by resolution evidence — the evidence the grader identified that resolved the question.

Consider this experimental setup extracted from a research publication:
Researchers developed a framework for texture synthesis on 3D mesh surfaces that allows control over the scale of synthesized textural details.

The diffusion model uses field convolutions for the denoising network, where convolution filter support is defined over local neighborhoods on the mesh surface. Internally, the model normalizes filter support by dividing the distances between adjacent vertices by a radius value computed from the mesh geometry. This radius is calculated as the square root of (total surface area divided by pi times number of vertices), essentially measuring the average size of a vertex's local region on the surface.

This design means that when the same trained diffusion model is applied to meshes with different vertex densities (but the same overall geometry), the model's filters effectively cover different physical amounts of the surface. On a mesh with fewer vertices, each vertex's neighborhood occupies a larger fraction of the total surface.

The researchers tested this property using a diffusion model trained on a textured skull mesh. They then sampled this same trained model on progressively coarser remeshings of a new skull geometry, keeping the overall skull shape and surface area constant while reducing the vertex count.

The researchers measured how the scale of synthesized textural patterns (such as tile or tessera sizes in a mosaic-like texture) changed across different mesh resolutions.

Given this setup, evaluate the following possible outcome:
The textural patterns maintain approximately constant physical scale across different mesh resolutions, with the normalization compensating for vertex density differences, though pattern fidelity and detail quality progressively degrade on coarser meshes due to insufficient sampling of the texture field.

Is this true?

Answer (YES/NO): NO